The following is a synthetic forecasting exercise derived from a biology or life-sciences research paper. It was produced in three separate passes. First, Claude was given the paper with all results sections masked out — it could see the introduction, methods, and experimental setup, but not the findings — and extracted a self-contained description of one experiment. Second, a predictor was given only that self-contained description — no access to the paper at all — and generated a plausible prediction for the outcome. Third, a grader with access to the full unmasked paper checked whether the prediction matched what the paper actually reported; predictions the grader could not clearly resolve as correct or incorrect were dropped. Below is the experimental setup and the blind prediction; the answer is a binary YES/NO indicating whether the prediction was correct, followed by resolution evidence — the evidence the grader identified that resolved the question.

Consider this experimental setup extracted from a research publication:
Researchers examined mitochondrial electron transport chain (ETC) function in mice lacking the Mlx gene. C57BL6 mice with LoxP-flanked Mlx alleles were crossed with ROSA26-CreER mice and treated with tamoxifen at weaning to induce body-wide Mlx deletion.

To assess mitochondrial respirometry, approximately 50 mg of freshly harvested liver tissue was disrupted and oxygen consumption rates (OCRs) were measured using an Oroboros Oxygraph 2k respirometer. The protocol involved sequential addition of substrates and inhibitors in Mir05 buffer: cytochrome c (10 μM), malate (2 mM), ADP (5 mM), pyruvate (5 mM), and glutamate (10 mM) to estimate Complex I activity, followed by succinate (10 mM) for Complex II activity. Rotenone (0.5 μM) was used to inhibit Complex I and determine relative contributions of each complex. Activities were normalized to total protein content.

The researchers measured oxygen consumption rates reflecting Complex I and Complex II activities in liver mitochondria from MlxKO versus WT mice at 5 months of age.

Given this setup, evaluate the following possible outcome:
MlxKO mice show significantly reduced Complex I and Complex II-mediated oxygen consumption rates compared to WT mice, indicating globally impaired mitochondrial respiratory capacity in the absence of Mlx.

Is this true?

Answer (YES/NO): YES